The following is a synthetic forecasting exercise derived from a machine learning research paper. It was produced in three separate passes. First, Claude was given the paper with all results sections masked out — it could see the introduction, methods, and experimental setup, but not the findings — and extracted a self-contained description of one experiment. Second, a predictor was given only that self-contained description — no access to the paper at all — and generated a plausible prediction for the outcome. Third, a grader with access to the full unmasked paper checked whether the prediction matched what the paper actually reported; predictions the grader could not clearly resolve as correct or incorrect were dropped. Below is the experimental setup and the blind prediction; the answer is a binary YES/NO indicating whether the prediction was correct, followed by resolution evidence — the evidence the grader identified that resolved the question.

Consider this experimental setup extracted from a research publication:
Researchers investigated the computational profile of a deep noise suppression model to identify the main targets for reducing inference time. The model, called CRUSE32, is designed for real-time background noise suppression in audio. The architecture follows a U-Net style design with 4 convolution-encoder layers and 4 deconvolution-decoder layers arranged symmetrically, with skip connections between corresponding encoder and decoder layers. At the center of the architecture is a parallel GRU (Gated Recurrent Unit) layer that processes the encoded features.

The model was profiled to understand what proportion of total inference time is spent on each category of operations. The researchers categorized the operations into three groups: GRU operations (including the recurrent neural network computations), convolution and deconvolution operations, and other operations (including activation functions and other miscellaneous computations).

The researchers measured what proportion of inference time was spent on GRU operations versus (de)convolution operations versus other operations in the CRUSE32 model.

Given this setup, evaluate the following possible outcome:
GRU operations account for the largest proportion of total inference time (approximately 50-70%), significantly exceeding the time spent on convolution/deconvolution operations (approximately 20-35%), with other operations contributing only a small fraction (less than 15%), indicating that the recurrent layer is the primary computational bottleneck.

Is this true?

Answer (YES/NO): NO